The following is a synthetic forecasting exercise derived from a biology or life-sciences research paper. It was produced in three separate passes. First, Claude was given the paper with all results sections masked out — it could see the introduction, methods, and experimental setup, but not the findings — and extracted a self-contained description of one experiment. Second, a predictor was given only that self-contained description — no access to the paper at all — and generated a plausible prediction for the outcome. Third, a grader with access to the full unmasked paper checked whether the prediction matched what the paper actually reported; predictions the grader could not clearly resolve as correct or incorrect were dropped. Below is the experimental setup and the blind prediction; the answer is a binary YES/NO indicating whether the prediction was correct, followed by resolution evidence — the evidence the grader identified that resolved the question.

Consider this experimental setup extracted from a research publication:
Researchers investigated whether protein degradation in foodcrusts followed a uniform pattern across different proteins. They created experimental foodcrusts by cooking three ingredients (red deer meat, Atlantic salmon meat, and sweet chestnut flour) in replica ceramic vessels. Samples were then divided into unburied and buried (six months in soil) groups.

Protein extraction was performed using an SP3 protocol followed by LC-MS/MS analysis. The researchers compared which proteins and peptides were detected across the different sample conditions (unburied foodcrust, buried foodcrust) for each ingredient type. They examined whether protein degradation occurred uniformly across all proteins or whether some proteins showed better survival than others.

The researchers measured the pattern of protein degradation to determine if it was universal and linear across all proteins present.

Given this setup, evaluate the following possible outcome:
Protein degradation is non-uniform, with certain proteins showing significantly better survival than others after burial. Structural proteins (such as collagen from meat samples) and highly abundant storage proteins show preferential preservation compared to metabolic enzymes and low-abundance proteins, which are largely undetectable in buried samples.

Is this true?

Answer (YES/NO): NO